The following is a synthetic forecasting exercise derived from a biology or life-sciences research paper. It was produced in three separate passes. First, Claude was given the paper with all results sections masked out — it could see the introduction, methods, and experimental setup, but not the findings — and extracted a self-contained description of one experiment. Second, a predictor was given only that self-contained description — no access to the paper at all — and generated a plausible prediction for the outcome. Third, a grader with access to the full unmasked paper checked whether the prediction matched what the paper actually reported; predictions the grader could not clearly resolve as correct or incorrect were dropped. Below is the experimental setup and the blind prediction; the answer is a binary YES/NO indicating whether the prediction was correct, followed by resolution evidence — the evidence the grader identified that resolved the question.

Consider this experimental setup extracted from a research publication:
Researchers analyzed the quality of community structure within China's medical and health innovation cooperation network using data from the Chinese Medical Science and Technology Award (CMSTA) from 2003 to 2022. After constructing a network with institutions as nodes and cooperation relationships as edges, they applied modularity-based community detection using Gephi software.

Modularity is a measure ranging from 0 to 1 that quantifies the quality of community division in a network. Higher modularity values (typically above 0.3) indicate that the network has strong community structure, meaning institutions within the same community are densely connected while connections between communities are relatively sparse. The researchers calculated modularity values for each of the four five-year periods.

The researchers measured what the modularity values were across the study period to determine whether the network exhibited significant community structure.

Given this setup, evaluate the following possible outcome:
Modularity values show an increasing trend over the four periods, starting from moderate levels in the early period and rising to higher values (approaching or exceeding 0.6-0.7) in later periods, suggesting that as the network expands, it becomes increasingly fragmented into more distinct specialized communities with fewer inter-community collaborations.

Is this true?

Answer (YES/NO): NO